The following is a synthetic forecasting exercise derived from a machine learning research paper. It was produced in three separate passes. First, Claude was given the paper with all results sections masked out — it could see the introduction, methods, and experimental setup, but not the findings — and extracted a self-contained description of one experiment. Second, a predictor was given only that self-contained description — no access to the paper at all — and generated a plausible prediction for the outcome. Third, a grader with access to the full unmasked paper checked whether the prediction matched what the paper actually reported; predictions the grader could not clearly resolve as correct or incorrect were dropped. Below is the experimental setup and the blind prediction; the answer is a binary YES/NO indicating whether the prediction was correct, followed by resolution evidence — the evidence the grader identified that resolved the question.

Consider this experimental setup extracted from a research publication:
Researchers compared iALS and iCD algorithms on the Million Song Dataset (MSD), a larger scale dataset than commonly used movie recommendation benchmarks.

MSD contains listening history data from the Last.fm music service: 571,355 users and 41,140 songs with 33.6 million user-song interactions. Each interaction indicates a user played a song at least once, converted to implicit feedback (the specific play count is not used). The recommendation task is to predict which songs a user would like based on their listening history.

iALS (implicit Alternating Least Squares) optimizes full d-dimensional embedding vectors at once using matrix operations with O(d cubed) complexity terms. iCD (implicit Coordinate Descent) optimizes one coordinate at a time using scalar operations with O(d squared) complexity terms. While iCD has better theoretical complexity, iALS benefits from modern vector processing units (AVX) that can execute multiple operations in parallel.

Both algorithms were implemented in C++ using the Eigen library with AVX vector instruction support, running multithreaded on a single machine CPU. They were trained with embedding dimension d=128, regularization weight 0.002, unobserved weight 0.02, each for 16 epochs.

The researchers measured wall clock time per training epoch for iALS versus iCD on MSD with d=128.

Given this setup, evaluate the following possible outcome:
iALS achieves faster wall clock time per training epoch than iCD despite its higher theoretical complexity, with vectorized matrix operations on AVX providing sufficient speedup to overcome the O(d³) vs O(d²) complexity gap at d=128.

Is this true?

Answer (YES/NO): YES